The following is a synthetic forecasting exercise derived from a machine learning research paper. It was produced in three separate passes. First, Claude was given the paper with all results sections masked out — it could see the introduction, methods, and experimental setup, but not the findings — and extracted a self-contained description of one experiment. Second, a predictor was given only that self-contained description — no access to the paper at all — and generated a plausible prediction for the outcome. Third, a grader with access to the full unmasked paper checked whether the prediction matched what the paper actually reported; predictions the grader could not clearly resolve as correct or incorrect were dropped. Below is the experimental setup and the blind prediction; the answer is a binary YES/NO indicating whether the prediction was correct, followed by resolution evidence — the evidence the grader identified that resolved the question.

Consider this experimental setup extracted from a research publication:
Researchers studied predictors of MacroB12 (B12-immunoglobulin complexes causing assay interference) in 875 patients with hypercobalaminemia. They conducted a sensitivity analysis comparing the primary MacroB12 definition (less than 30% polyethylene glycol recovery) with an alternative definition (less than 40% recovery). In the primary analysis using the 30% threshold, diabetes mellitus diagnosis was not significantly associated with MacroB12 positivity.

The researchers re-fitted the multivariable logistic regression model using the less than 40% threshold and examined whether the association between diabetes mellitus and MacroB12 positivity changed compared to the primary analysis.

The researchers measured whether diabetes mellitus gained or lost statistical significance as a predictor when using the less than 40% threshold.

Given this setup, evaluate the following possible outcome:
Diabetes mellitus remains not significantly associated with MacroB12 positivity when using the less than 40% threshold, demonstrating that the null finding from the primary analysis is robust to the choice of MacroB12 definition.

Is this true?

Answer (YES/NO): NO